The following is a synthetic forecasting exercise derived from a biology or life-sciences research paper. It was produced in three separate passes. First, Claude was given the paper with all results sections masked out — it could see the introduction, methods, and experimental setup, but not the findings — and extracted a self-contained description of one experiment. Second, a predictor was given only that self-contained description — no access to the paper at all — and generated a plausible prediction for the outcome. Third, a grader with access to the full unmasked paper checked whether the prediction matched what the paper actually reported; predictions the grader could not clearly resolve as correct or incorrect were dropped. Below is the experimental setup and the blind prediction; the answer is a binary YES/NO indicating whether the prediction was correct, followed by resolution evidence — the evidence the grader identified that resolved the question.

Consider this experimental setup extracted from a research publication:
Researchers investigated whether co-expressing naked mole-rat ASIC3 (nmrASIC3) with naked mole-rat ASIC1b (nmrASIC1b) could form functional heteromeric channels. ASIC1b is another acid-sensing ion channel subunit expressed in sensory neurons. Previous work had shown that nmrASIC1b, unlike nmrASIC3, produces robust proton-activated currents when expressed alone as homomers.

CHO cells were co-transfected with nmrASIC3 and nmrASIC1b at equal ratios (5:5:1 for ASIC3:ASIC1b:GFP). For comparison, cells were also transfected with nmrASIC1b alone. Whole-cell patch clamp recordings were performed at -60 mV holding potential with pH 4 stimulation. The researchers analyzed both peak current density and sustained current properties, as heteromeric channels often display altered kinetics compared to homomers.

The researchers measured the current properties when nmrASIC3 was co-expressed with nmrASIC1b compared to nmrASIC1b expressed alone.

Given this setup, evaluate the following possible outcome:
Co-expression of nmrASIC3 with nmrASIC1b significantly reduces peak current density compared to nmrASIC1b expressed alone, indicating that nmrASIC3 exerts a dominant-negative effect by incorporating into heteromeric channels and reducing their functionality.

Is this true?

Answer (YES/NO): NO